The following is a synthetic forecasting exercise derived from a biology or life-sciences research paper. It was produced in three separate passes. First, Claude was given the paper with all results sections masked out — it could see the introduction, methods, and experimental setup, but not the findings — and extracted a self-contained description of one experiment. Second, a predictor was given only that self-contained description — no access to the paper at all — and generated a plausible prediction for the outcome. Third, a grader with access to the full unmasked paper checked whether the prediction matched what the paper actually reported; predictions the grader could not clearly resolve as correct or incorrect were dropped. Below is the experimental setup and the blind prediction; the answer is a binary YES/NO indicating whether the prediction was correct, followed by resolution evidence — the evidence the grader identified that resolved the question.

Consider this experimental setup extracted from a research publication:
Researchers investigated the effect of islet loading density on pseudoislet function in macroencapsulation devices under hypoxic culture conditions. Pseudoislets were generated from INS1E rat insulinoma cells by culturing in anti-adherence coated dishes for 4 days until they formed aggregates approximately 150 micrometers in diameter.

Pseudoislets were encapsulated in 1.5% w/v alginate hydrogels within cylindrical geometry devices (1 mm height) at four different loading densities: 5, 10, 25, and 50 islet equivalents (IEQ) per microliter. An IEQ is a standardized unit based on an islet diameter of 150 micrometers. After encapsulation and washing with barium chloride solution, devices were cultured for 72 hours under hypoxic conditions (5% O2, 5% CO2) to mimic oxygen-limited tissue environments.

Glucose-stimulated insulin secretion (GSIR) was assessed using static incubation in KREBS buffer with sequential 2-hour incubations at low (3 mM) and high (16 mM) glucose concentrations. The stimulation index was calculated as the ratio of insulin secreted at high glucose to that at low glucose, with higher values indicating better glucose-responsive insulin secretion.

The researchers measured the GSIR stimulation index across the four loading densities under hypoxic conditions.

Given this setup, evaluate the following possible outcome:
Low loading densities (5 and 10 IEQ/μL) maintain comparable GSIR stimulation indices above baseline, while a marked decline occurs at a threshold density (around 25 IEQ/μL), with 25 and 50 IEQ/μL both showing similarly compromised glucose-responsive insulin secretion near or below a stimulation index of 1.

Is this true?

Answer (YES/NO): NO